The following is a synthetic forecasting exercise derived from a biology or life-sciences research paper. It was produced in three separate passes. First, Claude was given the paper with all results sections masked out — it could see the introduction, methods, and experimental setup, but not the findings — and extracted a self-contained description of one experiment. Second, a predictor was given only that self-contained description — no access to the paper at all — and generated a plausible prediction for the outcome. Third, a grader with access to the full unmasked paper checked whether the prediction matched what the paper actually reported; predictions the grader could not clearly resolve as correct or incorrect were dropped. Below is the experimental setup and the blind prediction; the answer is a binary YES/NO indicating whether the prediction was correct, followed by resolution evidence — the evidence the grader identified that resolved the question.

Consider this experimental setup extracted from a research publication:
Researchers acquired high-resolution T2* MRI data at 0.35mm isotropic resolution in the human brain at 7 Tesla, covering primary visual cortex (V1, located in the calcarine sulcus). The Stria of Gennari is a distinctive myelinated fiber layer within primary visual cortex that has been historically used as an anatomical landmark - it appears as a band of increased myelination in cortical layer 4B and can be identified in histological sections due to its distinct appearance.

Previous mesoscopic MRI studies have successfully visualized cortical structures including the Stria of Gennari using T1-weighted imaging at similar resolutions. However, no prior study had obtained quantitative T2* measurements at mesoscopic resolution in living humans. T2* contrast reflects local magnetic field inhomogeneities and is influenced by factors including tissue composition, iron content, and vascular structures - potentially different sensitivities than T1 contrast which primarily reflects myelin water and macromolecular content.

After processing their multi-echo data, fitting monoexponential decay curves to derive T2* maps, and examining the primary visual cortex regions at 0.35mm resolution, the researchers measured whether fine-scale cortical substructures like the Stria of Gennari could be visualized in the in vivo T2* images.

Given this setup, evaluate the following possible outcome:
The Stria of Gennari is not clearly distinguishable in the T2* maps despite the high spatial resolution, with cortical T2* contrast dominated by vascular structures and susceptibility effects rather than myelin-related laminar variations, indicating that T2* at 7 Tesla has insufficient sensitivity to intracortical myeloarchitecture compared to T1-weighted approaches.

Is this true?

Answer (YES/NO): NO